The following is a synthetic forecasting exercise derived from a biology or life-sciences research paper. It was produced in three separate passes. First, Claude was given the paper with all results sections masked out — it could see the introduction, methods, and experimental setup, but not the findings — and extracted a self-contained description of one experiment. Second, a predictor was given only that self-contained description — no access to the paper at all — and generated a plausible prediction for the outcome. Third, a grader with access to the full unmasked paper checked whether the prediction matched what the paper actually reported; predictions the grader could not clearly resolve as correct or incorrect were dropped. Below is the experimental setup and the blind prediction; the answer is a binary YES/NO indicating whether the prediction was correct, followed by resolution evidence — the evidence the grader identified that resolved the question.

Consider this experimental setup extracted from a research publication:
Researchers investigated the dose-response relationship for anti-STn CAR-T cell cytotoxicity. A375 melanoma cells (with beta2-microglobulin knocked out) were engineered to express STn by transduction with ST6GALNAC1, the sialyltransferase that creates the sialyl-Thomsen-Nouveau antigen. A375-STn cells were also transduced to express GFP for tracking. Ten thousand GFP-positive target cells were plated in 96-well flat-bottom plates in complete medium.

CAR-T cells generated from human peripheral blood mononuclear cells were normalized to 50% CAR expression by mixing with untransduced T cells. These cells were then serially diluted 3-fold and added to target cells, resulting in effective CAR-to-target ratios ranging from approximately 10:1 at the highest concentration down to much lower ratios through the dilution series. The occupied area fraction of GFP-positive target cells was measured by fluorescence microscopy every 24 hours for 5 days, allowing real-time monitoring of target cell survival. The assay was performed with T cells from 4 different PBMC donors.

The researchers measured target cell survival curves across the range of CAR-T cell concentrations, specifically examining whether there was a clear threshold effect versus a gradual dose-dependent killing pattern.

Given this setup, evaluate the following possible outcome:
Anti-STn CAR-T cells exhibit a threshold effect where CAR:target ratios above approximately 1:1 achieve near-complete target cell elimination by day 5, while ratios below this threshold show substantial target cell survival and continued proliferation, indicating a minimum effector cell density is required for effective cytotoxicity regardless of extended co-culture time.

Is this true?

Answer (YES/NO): NO